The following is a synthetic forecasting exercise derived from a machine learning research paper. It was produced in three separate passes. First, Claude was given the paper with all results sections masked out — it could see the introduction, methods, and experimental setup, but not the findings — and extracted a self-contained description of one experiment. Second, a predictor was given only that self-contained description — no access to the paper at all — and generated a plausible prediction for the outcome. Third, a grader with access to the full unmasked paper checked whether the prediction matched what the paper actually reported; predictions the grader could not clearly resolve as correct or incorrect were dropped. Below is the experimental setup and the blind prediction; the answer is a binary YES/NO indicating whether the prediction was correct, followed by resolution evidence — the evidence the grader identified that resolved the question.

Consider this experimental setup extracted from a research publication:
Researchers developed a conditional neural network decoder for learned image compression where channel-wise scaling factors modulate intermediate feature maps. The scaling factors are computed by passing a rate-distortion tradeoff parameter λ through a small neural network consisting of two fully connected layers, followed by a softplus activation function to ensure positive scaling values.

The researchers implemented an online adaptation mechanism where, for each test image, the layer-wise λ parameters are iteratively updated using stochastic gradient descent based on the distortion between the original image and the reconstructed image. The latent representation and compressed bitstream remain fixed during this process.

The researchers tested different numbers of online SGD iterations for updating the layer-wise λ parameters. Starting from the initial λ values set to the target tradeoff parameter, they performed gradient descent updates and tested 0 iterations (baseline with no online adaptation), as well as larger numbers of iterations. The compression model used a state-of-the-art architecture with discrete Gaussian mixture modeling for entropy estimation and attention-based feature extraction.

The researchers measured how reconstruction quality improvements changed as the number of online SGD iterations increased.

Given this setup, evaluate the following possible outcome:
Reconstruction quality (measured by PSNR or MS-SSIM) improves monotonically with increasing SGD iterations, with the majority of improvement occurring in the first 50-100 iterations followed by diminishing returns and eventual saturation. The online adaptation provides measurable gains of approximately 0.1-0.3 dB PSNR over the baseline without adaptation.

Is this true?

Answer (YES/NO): NO